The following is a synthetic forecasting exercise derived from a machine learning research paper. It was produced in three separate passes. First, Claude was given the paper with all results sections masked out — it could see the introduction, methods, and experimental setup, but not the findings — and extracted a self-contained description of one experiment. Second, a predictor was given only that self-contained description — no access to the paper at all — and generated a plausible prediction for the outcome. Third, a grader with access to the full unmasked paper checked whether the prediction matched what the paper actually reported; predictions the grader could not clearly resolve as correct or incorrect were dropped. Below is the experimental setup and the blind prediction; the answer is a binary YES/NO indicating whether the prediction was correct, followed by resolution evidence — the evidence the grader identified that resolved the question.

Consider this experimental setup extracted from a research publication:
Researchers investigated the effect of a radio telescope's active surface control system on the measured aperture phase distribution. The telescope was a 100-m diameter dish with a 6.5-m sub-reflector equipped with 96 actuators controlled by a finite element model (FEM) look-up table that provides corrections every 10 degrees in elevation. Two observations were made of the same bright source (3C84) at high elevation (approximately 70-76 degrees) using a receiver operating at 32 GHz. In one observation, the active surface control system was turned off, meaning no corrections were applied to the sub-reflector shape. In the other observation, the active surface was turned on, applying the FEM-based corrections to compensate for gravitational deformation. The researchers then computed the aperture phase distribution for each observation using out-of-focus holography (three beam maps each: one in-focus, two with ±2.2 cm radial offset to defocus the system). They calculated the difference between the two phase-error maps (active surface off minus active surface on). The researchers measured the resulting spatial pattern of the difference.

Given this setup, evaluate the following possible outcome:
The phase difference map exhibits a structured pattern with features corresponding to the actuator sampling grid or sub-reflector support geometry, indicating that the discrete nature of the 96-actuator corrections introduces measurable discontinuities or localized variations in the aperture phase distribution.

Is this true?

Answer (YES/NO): NO